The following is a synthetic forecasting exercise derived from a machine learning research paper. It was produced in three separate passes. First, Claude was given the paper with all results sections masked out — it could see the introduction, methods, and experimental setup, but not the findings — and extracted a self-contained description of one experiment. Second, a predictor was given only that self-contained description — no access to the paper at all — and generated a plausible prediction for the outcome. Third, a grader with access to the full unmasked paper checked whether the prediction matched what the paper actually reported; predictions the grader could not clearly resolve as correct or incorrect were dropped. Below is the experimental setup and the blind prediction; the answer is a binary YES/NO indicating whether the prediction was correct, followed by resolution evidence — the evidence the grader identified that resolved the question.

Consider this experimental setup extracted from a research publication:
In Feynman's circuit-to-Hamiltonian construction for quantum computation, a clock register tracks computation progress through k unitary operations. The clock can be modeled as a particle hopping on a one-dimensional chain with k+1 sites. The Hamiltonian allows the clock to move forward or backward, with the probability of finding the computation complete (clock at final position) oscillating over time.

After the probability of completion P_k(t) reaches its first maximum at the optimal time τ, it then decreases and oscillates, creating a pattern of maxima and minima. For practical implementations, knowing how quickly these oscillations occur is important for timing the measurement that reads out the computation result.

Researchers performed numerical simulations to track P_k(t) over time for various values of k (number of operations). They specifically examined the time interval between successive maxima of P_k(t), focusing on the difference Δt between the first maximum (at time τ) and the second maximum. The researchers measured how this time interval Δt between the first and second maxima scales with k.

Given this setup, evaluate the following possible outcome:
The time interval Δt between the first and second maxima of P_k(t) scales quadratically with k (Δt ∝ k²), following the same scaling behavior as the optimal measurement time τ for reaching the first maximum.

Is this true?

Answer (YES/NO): NO